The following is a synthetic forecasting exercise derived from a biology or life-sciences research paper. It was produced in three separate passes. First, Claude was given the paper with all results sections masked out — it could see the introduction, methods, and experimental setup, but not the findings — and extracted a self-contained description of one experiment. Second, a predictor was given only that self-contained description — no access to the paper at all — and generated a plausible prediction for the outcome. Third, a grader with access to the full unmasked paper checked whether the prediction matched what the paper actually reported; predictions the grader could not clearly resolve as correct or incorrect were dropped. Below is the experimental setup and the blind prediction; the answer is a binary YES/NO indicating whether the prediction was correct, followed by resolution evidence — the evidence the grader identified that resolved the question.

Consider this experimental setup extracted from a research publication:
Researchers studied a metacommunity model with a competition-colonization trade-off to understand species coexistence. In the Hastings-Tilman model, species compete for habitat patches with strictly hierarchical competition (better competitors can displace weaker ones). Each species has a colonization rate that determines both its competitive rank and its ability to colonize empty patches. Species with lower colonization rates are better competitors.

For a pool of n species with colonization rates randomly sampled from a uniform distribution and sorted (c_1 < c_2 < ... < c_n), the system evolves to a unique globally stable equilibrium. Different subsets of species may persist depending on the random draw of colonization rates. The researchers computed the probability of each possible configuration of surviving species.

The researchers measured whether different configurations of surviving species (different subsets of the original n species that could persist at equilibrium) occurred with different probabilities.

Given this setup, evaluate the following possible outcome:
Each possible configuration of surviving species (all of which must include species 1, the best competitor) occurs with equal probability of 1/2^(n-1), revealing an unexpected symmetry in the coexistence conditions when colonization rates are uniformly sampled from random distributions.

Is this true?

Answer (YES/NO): YES